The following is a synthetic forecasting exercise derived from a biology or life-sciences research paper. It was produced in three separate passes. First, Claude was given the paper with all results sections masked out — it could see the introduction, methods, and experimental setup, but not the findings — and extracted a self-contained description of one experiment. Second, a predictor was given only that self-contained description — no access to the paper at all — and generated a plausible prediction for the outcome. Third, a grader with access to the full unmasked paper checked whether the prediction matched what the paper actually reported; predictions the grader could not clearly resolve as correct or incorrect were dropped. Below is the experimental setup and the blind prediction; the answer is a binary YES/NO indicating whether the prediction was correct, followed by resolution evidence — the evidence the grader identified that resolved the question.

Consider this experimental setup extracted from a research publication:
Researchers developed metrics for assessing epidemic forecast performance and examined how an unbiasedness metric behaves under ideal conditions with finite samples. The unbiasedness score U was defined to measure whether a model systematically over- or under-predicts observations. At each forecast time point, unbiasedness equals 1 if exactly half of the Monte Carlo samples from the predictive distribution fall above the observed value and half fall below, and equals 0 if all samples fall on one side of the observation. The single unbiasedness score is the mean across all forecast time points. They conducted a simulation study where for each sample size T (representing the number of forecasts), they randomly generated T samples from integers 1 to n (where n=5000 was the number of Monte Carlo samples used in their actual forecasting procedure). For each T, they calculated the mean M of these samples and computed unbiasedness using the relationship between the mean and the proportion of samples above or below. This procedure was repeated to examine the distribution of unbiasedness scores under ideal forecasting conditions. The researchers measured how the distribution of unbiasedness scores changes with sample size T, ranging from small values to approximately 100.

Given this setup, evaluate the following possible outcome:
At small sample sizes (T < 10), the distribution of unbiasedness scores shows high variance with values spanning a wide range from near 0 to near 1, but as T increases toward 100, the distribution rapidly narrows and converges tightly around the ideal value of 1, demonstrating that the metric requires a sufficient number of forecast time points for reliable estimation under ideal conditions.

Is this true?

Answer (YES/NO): NO